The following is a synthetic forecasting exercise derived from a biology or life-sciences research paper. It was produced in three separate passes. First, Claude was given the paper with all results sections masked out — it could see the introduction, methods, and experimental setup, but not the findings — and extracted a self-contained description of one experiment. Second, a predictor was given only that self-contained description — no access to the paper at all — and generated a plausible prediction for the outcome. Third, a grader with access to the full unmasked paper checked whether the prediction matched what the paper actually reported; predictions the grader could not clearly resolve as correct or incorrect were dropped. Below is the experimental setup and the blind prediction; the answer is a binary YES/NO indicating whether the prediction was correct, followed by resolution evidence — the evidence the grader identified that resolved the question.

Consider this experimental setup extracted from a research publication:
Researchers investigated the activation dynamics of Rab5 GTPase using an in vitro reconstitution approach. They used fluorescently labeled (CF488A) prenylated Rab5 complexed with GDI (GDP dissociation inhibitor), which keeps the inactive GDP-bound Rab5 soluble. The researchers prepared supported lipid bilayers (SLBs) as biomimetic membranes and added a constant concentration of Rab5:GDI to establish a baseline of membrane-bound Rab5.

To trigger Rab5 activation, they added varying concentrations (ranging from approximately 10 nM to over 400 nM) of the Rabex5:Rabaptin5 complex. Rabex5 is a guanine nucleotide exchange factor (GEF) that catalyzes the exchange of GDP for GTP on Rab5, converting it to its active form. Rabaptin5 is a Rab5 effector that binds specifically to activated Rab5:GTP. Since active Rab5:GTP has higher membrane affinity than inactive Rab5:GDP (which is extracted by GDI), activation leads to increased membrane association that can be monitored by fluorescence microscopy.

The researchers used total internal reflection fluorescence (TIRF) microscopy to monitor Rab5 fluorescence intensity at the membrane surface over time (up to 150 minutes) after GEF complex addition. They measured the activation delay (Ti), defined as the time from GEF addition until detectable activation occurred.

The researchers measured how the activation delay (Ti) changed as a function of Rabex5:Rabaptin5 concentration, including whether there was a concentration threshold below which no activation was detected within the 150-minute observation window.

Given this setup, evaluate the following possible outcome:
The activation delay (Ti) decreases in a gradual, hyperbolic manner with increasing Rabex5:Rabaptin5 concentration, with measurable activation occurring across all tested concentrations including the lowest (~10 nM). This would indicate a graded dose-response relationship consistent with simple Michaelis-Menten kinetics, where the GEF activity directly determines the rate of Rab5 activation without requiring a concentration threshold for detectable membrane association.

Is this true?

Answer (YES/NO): NO